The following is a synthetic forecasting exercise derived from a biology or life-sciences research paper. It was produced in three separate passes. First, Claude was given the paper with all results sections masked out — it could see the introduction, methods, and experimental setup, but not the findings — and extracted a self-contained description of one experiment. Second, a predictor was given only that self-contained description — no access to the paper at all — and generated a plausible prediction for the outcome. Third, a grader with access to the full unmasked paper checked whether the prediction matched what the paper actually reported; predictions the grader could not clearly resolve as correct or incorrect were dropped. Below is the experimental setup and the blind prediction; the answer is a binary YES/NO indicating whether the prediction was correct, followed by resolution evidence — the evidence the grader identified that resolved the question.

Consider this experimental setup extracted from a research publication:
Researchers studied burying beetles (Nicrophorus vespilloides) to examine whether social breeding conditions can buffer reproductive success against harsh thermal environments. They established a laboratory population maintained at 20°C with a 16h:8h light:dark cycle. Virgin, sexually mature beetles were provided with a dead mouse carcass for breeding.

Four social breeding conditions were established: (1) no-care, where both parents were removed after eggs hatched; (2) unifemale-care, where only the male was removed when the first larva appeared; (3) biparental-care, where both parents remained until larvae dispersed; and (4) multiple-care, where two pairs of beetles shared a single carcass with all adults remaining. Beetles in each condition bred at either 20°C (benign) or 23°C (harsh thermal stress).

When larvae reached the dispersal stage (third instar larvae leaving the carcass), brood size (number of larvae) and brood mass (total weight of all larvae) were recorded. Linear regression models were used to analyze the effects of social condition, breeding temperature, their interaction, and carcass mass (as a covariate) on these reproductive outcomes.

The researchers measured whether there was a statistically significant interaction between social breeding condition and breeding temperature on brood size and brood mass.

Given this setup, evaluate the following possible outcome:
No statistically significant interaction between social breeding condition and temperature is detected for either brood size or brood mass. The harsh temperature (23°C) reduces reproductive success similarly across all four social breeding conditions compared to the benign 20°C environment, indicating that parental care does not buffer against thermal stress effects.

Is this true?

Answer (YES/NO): YES